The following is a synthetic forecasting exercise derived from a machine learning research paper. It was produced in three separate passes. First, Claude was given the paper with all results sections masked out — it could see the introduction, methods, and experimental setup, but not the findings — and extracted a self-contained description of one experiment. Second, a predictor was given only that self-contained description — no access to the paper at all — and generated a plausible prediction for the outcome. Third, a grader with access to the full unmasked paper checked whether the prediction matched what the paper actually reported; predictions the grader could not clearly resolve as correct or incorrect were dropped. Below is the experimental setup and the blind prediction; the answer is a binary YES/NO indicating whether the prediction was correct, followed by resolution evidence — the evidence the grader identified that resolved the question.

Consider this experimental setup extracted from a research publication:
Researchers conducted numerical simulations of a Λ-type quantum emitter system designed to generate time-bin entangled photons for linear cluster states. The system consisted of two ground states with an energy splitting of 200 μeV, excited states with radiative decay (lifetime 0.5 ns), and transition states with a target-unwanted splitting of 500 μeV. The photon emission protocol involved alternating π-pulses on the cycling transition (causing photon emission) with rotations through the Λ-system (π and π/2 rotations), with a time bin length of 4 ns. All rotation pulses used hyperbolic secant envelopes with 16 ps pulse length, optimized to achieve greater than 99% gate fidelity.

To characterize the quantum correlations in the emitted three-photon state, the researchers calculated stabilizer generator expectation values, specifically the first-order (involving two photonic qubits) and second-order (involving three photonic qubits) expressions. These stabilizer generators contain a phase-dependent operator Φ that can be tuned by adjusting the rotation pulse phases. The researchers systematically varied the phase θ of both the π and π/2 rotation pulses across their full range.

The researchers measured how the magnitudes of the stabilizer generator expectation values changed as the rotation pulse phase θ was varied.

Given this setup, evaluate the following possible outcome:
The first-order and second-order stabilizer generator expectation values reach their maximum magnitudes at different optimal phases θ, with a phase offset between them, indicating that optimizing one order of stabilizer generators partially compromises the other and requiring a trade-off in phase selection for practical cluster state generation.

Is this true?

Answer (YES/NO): NO